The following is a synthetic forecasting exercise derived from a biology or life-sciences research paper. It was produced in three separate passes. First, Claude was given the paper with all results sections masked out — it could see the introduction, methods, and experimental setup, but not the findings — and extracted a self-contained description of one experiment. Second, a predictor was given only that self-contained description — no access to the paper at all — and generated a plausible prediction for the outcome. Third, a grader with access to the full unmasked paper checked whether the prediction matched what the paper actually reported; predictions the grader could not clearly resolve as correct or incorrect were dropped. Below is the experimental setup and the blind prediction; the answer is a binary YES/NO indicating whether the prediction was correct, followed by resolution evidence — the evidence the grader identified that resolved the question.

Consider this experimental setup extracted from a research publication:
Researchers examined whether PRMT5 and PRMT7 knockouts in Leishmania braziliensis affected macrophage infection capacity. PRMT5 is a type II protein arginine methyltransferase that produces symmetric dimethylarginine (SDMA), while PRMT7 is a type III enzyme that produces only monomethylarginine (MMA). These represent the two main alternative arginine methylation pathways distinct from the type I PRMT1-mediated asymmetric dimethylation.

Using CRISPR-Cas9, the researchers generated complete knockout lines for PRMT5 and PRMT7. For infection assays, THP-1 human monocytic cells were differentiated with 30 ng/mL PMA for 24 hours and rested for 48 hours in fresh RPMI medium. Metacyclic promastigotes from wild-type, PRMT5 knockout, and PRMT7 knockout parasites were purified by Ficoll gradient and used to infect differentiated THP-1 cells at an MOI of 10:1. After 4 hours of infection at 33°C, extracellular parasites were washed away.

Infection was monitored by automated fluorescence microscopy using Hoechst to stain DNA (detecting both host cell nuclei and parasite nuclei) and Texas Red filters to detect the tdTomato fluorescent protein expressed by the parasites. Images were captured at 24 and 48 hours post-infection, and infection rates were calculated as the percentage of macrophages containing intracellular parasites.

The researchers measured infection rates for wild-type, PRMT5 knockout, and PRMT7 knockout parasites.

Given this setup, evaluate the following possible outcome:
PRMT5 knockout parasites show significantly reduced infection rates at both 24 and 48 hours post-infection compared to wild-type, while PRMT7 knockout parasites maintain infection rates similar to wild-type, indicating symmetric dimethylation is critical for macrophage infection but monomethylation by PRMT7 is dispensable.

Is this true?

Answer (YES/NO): YES